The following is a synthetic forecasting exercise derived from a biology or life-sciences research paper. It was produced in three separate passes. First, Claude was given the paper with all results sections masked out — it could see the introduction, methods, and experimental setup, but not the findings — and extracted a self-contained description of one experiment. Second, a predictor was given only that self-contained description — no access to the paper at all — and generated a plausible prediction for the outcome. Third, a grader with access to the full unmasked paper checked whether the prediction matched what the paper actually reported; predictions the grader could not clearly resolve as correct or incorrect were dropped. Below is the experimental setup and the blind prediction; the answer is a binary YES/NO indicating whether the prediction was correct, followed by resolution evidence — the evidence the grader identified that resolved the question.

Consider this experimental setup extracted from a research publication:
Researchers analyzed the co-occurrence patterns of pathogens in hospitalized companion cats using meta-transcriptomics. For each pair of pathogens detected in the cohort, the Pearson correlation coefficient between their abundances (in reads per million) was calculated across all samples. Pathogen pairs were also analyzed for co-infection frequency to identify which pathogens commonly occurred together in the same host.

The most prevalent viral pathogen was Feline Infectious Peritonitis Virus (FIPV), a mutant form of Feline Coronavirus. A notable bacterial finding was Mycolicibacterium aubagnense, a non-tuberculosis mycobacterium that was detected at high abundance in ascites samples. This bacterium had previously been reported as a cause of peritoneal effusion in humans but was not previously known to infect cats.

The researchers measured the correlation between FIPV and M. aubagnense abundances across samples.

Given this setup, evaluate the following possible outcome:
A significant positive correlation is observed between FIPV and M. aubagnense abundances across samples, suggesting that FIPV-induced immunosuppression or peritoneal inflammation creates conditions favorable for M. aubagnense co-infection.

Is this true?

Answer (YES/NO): YES